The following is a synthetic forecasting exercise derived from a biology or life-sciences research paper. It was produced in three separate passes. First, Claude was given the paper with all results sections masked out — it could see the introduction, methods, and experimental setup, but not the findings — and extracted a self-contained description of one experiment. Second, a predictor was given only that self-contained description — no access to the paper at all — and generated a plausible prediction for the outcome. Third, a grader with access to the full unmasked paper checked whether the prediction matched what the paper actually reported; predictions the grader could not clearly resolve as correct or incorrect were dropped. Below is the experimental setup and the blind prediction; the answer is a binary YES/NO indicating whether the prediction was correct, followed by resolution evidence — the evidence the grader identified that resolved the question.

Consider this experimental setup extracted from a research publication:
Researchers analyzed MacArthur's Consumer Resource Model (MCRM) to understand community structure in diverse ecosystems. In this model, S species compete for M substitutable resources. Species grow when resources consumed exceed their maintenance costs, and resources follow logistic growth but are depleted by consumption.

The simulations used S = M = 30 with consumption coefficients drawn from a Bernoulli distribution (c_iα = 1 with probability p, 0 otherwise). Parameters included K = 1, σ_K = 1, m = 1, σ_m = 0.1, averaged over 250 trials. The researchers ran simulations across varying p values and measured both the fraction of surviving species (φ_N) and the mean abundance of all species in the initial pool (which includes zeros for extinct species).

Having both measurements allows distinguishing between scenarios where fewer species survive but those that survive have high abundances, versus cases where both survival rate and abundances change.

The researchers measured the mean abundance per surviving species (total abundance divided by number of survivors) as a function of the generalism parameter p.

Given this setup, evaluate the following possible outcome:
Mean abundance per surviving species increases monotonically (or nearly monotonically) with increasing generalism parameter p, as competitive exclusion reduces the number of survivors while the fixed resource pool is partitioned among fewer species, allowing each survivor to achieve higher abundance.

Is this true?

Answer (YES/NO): NO